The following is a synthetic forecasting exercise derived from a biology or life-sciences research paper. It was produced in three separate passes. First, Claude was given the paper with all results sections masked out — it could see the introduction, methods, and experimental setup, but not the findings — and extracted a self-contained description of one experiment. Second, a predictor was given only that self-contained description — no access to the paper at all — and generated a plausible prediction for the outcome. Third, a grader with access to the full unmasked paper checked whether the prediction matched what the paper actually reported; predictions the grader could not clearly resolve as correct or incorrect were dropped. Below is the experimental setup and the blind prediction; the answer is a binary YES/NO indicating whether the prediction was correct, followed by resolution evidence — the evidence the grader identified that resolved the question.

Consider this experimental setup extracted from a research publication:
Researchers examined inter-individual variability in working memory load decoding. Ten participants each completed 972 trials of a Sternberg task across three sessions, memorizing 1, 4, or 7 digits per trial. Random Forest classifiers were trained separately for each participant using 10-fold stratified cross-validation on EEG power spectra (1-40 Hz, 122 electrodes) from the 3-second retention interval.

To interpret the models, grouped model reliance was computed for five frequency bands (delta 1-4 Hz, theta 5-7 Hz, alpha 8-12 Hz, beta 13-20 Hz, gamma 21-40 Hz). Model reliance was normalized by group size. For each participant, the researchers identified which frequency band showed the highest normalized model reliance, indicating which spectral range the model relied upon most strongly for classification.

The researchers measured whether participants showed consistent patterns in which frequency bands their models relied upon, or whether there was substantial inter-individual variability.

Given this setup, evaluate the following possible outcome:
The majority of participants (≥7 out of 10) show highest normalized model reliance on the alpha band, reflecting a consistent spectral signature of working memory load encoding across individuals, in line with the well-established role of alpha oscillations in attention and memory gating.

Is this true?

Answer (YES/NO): YES